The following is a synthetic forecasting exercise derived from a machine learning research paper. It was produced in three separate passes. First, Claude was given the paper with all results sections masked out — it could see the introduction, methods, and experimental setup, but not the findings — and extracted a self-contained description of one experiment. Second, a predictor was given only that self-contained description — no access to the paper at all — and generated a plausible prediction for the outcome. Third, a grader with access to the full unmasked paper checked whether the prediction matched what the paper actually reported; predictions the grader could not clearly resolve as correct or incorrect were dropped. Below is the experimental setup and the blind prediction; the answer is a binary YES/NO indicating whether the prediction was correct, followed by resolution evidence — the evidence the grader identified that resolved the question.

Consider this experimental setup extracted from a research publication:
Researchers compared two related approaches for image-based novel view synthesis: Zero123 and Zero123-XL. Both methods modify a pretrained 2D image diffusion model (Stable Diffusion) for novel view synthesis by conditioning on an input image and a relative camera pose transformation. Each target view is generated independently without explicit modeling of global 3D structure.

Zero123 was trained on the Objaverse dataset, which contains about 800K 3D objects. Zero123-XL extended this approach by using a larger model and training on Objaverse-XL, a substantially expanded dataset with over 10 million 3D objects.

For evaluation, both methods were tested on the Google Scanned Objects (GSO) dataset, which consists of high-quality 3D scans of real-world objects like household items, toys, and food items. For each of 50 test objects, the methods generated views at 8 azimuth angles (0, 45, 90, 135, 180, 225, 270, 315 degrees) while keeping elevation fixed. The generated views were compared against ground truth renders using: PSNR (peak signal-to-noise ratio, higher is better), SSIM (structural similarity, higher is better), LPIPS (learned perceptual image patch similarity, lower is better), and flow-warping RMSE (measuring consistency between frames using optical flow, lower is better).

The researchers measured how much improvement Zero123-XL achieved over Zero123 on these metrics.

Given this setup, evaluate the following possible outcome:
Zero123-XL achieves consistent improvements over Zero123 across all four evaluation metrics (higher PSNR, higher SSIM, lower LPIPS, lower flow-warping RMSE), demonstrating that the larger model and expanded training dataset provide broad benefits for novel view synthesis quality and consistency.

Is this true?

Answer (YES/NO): NO